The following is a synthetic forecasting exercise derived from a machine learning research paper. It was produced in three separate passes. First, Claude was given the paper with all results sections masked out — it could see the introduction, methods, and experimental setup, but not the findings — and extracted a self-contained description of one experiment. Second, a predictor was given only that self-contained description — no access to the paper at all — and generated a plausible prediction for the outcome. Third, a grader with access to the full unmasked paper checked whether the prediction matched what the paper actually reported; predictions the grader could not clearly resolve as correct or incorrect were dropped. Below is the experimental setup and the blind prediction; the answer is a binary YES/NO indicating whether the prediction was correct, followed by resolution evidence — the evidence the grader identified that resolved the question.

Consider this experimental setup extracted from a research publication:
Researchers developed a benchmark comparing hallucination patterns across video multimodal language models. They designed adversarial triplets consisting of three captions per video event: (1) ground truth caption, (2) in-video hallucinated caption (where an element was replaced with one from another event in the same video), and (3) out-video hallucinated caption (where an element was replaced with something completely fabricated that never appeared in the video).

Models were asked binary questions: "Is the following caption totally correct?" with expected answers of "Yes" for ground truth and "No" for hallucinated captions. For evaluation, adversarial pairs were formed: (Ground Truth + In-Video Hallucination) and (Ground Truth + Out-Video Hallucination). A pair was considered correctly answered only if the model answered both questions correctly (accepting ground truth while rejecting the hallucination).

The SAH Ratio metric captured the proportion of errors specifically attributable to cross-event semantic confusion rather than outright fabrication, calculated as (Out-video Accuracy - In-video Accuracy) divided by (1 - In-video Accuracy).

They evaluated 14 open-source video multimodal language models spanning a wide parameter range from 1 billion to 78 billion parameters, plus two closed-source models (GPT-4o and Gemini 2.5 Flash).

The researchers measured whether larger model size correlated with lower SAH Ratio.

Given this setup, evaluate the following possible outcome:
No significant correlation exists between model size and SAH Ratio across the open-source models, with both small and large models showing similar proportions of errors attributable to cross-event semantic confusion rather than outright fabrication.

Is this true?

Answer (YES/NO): YES